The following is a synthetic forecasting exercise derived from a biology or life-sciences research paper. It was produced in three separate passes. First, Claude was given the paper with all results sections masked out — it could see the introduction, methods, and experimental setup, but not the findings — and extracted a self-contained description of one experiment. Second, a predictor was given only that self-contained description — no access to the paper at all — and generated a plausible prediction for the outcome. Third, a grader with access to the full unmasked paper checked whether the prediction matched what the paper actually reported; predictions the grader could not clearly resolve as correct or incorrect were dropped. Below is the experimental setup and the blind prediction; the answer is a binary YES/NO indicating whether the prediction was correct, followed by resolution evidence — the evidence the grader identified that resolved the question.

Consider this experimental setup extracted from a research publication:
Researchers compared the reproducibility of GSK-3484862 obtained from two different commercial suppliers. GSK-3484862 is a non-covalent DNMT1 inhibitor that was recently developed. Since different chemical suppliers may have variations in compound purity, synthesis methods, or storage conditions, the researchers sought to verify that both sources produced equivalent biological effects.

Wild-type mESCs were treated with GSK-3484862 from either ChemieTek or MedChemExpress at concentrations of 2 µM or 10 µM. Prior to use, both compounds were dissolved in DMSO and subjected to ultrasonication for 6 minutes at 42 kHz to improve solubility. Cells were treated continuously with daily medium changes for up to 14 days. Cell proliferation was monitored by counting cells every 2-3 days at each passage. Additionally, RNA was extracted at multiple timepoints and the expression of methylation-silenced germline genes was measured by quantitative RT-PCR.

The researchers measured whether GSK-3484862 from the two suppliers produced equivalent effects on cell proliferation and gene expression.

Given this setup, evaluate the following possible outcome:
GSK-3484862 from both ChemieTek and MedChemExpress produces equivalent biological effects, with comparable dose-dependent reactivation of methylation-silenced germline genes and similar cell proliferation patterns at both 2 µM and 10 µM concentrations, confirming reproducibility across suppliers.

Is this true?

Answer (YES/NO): YES